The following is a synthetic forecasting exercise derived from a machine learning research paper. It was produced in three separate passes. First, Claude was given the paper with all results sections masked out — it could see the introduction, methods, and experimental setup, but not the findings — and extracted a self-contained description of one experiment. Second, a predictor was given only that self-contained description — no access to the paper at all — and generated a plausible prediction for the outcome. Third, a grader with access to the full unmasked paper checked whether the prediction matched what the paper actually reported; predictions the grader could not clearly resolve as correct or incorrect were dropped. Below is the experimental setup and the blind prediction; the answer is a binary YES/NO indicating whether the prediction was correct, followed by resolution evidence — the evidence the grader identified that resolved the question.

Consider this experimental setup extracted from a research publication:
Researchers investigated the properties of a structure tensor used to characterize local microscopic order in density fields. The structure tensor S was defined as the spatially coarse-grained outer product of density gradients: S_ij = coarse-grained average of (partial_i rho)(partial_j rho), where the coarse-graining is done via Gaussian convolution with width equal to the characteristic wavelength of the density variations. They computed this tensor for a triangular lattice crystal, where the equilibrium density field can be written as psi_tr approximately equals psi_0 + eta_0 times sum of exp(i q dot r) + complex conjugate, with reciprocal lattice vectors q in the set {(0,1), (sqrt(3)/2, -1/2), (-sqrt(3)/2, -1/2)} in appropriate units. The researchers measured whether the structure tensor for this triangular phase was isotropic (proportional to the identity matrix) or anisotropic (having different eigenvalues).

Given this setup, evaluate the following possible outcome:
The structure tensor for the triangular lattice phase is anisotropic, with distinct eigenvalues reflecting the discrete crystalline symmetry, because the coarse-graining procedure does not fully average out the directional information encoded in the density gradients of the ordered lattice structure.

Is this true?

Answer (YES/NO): NO